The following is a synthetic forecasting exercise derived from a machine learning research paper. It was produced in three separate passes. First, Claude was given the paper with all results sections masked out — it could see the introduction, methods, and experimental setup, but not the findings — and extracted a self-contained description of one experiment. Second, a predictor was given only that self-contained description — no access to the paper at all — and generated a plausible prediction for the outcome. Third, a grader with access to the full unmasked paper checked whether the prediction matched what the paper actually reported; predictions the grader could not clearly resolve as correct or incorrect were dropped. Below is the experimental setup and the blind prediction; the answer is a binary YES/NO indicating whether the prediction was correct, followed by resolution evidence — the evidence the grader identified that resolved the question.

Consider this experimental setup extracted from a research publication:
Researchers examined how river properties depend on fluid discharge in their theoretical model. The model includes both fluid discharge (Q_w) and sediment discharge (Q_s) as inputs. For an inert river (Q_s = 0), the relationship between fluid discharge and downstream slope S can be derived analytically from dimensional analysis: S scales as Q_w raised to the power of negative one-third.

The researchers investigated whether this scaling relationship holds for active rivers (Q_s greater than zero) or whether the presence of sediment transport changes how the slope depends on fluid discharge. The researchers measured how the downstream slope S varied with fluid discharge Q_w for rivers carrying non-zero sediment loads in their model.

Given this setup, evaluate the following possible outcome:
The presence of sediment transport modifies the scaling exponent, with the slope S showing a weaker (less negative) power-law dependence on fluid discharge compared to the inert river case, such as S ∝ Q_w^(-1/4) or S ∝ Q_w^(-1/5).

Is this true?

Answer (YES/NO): NO